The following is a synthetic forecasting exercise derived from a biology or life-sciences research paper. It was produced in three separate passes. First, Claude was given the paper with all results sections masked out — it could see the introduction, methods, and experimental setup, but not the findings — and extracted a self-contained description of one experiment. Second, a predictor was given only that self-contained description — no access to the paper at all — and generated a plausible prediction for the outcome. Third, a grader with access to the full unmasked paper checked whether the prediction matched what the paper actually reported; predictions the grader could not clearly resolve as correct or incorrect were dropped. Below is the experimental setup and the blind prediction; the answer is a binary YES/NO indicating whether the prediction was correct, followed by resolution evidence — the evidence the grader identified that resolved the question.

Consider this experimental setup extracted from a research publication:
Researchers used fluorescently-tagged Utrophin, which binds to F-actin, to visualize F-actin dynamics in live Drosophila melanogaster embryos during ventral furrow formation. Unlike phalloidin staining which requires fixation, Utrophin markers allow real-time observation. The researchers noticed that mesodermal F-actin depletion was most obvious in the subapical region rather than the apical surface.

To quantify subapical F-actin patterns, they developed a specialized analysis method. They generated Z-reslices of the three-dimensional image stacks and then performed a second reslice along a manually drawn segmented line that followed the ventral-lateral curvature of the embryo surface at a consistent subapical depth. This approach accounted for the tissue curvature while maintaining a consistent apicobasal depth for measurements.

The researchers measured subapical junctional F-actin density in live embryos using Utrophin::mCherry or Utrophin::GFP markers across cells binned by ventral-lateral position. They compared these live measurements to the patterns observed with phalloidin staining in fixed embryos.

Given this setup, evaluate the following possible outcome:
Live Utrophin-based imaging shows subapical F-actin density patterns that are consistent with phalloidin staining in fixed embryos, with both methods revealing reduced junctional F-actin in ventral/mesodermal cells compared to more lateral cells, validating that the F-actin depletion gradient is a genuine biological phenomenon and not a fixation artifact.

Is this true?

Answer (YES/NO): YES